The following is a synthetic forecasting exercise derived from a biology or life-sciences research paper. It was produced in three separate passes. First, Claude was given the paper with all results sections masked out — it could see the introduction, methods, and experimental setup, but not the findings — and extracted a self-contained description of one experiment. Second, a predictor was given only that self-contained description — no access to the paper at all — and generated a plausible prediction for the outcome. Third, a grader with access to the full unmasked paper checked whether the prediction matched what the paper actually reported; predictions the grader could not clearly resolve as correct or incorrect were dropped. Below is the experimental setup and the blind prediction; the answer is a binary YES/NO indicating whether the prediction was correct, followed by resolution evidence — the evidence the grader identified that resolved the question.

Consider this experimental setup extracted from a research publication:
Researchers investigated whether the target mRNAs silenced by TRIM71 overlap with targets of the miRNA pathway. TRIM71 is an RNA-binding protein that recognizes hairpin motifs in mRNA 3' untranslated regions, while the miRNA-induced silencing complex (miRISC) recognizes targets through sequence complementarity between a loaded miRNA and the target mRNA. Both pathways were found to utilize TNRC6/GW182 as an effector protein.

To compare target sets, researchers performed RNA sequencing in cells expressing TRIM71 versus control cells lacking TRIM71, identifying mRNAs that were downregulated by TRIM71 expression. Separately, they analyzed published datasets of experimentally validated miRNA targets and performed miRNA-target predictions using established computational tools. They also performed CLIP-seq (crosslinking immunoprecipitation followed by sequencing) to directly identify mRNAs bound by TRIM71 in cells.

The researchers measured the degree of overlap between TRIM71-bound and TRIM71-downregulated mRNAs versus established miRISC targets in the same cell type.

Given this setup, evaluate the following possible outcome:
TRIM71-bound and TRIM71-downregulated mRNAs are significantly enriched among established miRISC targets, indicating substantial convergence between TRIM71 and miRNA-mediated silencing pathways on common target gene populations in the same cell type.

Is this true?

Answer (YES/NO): NO